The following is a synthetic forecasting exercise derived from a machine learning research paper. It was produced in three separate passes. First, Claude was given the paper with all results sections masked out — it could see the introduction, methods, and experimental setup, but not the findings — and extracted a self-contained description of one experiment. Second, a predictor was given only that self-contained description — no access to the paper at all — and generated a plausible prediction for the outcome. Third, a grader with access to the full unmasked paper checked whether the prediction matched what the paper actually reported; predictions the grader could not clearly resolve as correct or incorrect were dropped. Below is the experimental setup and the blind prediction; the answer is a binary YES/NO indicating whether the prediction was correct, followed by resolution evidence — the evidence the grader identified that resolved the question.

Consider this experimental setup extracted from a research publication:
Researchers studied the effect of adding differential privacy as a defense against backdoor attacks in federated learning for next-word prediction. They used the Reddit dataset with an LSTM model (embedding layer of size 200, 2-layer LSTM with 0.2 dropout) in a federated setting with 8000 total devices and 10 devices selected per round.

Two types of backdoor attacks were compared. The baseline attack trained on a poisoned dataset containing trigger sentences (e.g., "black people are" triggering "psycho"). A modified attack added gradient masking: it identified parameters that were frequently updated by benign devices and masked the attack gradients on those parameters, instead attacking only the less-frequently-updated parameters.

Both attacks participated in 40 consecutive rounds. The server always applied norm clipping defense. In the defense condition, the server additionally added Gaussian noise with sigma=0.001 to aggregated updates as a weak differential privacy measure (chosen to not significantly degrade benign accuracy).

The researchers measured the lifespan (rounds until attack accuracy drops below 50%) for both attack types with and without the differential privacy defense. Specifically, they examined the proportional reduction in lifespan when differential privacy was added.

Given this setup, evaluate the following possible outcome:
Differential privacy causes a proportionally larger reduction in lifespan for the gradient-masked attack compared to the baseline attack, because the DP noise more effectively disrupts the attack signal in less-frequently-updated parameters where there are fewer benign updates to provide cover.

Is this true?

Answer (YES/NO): YES